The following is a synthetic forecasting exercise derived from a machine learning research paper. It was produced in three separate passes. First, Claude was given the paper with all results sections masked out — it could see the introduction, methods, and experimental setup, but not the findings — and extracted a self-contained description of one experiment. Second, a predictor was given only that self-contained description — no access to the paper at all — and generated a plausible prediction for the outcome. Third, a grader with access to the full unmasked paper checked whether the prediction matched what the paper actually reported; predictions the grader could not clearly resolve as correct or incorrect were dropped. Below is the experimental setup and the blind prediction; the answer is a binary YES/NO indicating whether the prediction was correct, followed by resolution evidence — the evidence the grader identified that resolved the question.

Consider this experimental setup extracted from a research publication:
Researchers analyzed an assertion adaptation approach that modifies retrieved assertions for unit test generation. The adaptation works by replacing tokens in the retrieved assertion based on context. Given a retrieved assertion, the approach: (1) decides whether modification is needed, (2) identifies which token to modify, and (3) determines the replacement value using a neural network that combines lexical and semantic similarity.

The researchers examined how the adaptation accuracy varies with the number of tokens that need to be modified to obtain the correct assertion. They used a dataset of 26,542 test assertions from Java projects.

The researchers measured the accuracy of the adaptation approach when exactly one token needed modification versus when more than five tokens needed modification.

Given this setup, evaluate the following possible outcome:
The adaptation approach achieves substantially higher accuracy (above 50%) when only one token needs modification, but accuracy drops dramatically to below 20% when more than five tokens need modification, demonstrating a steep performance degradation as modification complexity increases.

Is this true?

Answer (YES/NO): NO